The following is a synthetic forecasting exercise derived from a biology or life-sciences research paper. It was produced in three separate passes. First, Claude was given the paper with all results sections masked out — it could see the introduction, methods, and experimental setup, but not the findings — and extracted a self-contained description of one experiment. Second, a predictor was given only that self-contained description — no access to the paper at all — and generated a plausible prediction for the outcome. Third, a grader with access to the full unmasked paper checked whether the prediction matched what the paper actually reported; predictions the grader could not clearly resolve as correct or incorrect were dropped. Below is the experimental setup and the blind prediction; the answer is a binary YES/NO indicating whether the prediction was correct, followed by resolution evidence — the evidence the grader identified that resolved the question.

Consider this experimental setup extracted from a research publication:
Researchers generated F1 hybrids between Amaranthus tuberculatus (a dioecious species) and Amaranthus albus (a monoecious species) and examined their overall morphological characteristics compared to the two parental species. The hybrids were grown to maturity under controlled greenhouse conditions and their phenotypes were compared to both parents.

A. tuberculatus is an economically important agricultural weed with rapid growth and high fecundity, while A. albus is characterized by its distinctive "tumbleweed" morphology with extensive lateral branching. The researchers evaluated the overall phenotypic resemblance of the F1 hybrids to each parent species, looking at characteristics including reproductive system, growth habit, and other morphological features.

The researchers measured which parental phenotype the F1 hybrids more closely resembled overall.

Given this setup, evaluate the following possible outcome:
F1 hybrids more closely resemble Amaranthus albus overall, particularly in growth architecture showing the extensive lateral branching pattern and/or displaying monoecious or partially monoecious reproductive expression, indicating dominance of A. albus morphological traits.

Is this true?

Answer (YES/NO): NO